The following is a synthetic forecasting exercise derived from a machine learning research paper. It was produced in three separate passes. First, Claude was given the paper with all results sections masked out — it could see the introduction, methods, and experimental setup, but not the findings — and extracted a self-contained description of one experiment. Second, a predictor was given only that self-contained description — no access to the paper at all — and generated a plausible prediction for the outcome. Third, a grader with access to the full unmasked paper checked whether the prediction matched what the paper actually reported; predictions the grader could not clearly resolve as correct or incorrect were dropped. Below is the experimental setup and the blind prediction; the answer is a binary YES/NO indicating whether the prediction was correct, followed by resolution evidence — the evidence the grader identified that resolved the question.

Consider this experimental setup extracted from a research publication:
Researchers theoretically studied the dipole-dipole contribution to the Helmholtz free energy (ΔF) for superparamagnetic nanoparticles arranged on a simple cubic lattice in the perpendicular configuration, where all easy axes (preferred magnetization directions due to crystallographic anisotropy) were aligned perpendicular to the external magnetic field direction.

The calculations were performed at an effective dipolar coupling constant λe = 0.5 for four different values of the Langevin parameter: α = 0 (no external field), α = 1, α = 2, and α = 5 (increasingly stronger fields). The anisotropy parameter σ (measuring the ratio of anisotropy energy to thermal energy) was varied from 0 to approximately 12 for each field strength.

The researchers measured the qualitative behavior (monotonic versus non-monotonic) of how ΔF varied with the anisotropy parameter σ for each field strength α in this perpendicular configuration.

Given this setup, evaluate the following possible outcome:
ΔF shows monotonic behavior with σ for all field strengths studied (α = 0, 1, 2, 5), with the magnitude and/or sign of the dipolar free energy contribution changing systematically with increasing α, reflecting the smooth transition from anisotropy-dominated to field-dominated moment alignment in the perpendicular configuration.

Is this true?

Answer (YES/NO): NO